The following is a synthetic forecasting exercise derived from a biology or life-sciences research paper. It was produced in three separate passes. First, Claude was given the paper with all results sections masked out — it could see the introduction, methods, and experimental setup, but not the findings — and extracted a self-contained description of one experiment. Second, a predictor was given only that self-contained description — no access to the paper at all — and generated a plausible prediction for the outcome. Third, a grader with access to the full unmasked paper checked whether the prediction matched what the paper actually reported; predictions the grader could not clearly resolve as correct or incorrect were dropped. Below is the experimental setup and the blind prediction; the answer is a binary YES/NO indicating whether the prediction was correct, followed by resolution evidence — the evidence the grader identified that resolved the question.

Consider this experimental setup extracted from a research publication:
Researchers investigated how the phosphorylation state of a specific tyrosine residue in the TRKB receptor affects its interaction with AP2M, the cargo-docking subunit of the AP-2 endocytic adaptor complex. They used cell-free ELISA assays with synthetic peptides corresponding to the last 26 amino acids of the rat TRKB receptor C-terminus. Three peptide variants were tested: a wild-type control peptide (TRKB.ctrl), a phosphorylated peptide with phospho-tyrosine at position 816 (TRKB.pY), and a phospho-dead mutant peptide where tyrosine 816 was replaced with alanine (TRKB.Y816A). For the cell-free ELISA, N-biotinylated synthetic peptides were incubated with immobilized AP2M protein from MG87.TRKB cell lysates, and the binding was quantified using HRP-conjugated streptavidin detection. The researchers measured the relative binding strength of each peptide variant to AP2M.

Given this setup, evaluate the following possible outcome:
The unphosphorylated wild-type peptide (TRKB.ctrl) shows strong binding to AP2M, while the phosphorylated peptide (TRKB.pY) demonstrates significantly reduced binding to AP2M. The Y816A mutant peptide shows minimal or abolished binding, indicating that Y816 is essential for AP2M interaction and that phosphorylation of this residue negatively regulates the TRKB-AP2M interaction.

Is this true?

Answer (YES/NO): NO